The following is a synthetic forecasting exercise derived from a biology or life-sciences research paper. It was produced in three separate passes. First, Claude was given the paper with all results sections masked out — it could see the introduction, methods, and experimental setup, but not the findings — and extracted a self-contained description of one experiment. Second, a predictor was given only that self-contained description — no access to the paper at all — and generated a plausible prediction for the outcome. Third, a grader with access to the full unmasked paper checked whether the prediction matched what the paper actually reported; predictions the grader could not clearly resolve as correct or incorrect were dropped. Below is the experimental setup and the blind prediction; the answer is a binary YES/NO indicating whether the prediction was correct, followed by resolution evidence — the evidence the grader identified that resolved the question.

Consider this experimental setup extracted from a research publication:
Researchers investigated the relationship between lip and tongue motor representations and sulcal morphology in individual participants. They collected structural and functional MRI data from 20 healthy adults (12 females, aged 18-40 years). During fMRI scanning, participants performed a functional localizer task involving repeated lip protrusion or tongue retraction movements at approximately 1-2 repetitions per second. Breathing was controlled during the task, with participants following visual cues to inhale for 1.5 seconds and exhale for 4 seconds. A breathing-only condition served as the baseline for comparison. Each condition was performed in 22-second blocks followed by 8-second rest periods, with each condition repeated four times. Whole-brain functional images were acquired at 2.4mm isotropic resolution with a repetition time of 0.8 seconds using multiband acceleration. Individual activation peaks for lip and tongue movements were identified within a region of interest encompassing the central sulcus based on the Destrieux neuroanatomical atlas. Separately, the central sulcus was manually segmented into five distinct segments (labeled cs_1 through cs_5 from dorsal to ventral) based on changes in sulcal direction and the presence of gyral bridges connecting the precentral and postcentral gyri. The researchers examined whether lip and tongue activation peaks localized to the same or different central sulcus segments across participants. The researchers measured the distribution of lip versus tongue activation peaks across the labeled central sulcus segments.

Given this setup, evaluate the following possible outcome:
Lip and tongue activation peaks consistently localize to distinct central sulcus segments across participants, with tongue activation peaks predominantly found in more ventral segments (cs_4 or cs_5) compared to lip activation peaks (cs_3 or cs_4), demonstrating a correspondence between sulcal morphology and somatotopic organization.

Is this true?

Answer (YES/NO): YES